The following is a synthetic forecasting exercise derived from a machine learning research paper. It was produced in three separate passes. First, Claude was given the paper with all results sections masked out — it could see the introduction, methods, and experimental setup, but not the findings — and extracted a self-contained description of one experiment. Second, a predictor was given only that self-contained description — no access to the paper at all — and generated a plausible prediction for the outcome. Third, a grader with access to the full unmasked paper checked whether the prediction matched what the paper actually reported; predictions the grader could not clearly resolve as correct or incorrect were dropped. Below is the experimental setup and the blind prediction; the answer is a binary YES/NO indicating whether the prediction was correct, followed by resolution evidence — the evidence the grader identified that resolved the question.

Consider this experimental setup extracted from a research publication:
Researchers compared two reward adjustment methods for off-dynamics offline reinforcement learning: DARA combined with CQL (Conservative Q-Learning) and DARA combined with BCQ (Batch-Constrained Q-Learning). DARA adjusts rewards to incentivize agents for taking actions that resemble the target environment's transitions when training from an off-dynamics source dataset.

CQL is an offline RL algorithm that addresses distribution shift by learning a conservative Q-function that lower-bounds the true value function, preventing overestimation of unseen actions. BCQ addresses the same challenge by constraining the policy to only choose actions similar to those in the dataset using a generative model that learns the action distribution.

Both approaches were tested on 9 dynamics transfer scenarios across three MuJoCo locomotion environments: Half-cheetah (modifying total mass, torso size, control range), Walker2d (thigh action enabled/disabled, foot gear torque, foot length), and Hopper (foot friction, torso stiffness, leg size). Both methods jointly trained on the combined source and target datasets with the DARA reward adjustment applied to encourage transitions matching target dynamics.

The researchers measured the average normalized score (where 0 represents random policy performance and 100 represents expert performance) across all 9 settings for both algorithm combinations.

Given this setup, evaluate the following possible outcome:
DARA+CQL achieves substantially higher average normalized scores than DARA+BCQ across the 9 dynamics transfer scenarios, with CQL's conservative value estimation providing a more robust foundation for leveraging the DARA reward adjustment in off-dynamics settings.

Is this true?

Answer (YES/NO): NO